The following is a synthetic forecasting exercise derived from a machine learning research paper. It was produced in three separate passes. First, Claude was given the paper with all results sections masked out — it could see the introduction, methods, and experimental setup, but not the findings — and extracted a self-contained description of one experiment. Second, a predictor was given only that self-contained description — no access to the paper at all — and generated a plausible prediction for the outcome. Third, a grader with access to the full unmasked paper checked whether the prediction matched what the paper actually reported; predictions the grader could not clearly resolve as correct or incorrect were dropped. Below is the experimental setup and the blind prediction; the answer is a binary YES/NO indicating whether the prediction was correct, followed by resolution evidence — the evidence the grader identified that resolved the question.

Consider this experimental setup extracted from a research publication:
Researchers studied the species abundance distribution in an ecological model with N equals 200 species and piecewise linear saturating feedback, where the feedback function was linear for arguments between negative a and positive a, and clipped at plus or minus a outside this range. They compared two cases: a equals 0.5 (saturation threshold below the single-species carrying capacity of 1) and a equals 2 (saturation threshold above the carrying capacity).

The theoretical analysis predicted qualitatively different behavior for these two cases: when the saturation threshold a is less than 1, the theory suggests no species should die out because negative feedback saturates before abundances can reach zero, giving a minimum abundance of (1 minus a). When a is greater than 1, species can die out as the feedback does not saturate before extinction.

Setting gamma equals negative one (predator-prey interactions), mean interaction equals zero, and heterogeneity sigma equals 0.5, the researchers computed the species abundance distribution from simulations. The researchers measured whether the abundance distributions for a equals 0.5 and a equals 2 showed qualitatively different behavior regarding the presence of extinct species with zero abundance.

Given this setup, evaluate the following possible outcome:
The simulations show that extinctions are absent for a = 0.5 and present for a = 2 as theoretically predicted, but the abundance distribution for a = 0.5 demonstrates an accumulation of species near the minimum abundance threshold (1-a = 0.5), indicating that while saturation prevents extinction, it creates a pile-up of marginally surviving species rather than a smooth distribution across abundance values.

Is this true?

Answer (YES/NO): NO